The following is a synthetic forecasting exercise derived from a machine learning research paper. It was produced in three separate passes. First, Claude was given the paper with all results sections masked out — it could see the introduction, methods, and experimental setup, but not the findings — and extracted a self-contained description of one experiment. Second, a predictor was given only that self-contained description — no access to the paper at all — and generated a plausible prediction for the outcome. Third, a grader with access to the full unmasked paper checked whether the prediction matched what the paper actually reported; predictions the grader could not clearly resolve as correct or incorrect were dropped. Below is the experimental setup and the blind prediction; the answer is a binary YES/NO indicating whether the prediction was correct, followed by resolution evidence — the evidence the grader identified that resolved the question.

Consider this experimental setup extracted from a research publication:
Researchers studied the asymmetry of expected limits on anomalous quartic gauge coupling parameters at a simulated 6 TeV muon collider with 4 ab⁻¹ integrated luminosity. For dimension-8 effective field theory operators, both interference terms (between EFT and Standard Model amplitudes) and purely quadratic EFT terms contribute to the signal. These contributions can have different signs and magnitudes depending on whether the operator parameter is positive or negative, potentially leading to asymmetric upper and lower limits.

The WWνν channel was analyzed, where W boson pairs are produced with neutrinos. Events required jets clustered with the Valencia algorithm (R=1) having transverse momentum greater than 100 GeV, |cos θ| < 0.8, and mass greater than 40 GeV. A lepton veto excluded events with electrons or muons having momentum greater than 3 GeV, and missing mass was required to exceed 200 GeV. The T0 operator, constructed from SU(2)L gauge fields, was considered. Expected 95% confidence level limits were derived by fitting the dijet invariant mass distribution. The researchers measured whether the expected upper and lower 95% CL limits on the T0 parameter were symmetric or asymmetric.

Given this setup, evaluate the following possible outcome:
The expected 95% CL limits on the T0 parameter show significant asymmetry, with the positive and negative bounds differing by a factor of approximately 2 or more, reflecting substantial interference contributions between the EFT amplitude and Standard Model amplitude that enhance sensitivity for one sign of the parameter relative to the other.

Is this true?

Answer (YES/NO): YES